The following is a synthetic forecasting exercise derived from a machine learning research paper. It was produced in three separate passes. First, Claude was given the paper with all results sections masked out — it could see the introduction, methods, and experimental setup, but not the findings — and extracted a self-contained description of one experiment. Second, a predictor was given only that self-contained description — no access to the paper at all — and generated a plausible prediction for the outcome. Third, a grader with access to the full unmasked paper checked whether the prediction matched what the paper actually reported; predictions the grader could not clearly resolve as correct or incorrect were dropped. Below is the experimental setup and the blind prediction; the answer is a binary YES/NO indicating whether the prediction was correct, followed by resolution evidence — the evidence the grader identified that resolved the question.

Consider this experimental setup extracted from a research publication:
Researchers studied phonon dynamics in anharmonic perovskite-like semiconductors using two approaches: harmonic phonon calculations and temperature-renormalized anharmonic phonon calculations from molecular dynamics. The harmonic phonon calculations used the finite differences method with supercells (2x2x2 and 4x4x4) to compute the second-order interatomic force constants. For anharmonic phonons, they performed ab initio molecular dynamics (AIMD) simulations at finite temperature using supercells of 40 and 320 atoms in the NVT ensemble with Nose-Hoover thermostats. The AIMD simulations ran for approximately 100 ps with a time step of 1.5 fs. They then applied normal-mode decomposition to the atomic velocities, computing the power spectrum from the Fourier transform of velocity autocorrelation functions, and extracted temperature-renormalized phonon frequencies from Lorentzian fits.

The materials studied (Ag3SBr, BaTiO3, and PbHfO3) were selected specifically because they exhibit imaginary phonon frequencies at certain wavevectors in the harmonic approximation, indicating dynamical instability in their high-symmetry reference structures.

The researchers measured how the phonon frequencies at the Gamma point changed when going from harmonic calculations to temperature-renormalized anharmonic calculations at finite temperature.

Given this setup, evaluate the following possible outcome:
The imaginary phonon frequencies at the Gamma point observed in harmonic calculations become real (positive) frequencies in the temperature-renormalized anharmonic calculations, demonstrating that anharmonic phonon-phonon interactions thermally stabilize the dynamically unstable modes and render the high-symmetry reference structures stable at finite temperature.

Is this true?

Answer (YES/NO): YES